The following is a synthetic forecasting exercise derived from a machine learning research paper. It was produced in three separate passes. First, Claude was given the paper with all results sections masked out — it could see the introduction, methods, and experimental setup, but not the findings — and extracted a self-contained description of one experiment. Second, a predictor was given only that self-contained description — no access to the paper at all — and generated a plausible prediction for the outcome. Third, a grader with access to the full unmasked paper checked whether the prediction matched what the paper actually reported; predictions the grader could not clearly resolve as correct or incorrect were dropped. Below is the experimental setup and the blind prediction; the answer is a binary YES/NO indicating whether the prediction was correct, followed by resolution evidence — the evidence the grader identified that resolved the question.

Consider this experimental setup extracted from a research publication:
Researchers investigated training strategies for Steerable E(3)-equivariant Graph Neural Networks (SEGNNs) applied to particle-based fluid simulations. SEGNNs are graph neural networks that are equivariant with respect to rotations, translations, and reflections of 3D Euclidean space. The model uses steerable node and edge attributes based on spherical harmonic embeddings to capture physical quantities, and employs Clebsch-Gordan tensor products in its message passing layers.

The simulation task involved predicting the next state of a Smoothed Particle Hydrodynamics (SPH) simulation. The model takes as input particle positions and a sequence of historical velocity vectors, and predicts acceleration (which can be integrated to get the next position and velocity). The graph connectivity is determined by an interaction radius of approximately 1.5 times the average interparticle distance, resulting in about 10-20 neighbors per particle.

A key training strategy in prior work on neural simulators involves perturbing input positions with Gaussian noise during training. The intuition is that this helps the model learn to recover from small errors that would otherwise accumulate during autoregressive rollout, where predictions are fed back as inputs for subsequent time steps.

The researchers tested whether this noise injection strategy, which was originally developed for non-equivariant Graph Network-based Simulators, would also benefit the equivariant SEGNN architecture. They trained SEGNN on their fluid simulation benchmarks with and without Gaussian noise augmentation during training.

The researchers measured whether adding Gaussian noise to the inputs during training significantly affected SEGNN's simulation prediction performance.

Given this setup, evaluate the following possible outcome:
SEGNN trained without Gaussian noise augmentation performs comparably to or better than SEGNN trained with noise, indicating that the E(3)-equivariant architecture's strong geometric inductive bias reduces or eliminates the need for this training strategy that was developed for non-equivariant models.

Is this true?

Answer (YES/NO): NO